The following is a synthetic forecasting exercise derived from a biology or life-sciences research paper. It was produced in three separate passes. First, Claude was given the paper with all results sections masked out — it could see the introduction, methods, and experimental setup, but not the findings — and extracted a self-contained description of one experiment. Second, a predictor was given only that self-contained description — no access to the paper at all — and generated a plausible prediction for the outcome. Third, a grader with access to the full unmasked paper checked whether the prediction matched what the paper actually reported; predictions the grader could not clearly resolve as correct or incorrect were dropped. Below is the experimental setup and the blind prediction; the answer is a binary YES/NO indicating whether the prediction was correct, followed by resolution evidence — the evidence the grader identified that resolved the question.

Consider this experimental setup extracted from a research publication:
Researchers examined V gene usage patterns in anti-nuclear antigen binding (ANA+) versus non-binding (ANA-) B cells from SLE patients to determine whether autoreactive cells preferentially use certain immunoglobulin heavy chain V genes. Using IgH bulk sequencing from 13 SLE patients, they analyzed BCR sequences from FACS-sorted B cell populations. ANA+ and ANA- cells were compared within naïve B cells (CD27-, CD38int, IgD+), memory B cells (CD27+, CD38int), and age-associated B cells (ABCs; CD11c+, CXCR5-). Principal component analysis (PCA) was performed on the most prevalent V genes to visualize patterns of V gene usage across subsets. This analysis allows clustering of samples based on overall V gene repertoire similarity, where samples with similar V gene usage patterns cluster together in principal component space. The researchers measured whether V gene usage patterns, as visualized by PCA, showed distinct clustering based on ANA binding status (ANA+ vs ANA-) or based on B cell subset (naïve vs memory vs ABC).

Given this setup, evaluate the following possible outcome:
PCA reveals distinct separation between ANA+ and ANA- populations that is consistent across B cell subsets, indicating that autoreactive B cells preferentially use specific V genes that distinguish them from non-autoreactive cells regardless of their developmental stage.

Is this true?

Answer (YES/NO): NO